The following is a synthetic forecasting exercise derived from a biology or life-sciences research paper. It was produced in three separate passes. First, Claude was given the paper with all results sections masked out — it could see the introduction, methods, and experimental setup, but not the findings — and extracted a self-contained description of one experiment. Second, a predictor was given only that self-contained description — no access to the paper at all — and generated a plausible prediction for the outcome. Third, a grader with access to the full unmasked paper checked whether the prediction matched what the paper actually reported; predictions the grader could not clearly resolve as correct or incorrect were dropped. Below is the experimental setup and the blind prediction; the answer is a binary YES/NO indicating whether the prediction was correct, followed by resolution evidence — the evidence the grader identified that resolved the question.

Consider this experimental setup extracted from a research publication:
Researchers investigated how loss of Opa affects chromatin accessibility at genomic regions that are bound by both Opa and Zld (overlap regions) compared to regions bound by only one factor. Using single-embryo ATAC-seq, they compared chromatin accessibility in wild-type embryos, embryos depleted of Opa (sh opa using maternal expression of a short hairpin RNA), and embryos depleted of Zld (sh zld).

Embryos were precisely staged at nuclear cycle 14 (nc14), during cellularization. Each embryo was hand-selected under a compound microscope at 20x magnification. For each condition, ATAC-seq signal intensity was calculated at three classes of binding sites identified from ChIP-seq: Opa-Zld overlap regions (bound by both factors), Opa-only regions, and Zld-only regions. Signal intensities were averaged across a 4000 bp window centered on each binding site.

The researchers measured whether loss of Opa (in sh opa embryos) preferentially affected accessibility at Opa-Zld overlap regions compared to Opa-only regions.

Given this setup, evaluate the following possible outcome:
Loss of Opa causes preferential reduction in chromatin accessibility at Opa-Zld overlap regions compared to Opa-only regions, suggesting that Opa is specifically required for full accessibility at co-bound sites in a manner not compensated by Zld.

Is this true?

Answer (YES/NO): NO